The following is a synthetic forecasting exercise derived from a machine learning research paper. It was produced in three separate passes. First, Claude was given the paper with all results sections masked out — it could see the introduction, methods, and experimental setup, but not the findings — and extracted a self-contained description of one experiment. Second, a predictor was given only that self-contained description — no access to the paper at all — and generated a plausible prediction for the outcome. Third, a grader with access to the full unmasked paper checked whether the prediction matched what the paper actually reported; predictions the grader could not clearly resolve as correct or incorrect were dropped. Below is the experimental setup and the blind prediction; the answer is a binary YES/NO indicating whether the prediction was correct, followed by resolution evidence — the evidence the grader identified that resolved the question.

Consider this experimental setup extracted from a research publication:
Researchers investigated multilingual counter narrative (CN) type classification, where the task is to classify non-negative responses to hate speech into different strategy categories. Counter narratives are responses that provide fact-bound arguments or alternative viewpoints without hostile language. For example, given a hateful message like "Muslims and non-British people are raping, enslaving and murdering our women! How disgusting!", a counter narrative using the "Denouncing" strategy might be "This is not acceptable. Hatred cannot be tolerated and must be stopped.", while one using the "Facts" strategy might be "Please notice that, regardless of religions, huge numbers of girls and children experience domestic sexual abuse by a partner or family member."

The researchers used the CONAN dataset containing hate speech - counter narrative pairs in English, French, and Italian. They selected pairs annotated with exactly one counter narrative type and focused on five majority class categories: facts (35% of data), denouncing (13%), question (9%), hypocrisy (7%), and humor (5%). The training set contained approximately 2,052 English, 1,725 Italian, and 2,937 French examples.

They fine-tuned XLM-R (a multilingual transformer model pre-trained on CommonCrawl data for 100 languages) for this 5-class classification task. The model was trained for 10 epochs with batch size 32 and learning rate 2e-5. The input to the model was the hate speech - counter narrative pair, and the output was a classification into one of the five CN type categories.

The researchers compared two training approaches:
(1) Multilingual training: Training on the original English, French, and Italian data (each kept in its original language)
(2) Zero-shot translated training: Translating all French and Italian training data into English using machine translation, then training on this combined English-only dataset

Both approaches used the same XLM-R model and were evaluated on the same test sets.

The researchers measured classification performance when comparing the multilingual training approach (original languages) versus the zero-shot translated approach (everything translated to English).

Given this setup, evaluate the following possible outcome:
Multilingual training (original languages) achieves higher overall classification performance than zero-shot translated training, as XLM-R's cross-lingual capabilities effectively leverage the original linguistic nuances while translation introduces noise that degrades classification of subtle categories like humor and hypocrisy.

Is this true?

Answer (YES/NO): NO